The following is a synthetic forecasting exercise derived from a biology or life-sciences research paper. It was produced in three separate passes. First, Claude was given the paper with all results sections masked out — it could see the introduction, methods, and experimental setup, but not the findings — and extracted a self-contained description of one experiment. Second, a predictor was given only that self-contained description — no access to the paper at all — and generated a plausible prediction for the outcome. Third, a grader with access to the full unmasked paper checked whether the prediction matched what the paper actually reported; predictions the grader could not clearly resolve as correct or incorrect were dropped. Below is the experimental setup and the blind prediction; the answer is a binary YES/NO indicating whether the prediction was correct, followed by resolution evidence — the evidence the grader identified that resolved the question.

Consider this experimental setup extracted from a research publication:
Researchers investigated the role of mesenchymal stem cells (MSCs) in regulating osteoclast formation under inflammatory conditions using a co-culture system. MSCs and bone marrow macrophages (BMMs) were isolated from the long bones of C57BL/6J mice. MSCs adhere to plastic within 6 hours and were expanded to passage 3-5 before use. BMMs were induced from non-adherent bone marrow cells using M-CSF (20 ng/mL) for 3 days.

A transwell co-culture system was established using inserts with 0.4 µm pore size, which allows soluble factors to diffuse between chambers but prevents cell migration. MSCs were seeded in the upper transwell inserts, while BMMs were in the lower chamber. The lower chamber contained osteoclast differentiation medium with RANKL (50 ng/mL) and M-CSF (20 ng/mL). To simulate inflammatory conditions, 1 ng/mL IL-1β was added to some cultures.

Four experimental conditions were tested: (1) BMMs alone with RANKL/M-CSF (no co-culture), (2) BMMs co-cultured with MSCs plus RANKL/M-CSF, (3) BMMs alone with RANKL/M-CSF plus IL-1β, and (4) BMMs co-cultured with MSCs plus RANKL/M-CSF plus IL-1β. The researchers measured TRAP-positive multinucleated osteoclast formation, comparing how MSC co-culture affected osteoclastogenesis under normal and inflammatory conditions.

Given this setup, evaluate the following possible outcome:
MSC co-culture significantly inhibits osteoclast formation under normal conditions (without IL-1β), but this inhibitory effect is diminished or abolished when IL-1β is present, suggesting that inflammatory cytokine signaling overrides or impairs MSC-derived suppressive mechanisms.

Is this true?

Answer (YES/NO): NO